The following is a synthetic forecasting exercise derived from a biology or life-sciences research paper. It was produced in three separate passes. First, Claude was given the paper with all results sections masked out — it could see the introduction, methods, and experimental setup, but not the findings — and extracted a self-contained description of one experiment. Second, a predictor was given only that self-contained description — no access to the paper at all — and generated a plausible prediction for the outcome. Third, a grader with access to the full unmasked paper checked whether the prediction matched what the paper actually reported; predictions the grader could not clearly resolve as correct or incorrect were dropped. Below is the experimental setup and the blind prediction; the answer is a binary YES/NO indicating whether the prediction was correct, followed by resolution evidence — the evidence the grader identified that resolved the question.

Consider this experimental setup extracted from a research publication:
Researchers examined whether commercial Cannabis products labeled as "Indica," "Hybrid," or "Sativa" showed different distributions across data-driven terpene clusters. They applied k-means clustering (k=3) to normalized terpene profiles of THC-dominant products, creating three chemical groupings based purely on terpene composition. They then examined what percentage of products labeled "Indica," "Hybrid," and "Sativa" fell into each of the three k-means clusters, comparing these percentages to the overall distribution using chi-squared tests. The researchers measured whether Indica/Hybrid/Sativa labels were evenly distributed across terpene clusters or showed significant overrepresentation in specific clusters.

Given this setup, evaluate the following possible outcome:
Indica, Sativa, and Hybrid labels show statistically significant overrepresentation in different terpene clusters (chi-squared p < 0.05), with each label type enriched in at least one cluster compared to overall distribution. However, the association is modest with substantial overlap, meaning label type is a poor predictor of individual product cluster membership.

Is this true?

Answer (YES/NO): NO